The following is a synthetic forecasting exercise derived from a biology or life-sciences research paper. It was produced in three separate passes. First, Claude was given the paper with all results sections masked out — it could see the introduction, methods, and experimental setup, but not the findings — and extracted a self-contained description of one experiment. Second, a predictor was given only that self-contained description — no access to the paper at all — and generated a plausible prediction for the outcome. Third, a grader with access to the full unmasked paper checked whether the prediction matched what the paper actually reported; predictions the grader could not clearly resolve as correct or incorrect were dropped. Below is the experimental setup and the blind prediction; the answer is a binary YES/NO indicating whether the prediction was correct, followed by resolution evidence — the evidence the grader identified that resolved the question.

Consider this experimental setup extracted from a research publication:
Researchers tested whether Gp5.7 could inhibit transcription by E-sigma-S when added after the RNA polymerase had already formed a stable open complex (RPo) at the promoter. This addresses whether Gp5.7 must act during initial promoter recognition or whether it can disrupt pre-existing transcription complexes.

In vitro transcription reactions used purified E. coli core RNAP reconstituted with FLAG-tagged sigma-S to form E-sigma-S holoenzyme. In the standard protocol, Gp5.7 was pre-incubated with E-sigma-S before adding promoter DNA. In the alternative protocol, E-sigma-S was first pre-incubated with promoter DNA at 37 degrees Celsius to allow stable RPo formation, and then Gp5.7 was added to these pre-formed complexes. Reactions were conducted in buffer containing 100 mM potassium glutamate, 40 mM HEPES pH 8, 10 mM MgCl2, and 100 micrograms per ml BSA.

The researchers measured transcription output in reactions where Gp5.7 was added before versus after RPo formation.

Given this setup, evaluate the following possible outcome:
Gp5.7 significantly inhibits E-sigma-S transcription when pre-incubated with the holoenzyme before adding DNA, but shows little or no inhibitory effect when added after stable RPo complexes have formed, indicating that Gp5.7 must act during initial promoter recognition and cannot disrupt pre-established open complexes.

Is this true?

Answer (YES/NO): YES